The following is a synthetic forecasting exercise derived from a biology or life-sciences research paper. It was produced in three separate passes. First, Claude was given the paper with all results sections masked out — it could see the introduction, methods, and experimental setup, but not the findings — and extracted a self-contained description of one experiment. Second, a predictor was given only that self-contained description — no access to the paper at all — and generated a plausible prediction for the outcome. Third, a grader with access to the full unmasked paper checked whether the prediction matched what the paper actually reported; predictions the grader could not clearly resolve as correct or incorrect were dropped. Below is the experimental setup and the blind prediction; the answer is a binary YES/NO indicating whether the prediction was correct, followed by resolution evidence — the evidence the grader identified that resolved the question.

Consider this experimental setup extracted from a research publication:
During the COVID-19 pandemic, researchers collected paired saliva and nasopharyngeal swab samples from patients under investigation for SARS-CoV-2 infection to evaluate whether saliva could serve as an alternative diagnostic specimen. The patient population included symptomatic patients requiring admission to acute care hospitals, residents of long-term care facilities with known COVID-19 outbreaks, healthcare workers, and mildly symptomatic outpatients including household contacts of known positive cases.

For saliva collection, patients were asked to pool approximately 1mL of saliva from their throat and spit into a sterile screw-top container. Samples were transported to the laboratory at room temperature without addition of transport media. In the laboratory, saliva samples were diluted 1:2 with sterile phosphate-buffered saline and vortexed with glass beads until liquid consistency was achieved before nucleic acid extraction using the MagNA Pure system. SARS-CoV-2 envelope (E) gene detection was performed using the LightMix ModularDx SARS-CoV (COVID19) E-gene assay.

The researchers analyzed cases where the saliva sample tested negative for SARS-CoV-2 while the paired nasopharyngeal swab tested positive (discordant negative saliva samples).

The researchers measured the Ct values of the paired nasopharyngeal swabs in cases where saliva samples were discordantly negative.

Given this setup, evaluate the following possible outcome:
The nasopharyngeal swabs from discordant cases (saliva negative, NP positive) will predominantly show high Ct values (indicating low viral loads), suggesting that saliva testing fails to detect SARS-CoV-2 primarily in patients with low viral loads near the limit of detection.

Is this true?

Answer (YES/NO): YES